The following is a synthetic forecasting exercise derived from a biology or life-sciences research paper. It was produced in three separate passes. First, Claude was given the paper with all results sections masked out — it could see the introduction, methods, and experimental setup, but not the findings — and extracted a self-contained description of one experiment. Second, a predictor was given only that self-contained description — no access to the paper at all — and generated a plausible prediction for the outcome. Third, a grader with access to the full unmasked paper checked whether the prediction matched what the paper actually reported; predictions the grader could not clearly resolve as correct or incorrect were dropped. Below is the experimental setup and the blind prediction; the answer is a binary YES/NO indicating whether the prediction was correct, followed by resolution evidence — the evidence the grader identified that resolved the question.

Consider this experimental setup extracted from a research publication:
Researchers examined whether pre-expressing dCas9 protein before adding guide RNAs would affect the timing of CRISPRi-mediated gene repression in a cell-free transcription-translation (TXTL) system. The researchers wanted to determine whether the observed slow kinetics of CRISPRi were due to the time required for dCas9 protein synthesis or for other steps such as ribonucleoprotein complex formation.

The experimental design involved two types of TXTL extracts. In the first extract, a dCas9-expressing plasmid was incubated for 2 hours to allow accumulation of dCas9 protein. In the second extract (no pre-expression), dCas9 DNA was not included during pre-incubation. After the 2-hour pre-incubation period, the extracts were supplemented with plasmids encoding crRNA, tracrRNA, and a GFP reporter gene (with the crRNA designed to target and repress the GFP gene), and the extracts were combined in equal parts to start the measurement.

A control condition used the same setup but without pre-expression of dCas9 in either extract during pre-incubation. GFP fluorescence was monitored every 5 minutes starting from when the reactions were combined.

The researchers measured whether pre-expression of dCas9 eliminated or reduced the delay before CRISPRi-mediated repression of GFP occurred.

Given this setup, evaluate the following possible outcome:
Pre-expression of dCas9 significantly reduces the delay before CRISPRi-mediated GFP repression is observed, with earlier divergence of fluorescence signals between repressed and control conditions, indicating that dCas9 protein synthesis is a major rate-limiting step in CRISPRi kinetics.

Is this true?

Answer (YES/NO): NO